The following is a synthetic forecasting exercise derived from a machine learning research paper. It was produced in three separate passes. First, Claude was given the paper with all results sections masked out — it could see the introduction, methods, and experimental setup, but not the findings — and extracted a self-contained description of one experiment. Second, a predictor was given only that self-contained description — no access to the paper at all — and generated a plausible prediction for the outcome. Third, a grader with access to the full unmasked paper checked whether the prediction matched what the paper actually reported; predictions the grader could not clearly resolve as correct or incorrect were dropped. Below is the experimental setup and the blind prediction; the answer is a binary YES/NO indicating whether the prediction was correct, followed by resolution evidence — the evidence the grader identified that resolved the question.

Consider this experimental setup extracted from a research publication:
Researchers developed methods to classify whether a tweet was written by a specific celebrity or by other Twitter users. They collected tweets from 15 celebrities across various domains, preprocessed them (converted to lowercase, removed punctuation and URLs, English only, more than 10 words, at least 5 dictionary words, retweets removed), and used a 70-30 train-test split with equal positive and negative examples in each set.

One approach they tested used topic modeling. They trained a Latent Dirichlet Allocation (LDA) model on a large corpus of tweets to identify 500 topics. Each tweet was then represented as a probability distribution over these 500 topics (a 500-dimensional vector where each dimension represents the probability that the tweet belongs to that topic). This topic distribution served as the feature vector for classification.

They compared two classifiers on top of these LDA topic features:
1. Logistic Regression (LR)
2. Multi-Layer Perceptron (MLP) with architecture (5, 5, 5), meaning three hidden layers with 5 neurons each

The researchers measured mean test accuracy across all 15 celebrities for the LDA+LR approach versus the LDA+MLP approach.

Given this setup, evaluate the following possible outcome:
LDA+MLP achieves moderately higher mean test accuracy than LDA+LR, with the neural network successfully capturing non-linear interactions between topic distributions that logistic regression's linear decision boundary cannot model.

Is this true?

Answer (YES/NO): YES